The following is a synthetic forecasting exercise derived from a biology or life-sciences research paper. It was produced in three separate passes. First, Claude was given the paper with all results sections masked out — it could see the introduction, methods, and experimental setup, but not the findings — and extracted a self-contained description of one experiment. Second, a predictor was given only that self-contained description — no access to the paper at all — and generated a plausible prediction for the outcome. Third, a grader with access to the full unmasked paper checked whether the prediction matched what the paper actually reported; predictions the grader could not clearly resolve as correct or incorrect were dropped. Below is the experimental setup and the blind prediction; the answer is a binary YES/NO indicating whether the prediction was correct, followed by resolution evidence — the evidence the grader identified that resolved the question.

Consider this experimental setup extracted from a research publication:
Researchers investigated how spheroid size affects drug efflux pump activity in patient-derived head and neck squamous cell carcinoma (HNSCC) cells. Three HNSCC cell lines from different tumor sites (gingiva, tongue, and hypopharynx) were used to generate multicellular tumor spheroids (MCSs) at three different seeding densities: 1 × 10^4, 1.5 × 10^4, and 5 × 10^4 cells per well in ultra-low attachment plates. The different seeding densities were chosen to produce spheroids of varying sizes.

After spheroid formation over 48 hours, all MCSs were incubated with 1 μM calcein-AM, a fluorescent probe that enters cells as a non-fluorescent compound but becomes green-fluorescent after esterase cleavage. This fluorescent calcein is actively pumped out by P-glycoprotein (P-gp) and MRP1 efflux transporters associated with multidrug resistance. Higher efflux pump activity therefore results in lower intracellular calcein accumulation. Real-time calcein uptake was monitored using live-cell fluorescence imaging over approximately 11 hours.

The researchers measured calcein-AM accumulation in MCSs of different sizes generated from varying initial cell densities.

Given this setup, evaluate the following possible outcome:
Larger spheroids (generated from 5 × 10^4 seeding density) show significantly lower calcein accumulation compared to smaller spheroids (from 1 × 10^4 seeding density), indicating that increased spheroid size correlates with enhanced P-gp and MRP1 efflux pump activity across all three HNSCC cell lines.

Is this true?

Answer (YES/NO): NO